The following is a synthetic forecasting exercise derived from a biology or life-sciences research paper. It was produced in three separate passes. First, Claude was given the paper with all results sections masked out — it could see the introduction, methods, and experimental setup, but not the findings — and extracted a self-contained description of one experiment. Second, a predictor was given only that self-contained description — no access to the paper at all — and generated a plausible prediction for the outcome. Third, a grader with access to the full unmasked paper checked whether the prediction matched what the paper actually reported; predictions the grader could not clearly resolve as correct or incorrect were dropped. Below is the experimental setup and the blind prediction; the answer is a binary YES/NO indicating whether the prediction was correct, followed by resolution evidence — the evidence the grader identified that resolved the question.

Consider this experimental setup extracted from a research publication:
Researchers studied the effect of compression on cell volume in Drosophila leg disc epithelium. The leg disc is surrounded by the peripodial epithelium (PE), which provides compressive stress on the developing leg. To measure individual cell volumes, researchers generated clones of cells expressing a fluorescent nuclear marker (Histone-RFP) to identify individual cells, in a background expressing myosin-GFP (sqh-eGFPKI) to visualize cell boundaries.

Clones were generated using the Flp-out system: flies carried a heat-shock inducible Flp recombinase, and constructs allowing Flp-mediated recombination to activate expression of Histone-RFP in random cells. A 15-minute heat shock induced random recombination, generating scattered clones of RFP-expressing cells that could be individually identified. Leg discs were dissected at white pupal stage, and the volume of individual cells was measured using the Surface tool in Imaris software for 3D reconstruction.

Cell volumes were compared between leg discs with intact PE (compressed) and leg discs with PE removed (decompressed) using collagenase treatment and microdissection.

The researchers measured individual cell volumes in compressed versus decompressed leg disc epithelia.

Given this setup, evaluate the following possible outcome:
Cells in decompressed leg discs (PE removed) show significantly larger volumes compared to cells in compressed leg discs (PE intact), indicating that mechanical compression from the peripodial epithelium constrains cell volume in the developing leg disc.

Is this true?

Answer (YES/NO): NO